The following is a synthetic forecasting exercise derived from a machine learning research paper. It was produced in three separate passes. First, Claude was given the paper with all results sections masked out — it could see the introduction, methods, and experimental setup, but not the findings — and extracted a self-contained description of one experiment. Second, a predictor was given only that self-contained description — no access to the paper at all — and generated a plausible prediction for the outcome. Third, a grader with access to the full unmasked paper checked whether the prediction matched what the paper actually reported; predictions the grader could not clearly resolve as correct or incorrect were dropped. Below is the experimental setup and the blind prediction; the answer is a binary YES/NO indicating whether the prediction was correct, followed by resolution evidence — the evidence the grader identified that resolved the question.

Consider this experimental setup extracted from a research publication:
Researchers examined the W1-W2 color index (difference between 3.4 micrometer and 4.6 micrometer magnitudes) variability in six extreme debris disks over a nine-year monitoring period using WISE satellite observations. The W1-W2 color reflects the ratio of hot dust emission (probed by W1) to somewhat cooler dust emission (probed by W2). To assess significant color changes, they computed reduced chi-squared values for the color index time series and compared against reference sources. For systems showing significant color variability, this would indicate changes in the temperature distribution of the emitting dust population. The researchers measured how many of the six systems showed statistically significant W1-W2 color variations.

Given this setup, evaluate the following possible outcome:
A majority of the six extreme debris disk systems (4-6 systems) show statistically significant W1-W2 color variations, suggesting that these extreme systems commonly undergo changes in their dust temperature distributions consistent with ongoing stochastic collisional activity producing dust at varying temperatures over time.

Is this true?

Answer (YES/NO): NO